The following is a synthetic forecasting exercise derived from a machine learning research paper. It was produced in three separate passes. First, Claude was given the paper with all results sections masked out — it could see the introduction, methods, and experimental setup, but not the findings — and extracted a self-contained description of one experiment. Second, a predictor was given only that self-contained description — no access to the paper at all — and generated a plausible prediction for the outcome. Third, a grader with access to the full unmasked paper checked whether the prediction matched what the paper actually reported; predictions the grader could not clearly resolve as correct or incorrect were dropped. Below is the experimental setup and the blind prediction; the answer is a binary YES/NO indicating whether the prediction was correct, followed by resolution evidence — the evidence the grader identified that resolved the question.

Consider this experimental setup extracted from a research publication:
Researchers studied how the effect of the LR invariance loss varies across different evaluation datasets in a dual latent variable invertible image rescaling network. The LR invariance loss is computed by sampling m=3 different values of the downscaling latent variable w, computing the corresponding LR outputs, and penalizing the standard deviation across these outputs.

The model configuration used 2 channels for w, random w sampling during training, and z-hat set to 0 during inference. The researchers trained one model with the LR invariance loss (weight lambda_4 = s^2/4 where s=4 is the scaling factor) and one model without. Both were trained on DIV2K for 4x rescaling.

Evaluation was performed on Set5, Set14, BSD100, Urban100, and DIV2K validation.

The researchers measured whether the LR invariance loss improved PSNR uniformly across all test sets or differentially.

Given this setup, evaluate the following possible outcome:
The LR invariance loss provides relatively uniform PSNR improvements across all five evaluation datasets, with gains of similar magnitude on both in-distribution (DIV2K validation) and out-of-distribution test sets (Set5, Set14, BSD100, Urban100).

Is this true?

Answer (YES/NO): NO